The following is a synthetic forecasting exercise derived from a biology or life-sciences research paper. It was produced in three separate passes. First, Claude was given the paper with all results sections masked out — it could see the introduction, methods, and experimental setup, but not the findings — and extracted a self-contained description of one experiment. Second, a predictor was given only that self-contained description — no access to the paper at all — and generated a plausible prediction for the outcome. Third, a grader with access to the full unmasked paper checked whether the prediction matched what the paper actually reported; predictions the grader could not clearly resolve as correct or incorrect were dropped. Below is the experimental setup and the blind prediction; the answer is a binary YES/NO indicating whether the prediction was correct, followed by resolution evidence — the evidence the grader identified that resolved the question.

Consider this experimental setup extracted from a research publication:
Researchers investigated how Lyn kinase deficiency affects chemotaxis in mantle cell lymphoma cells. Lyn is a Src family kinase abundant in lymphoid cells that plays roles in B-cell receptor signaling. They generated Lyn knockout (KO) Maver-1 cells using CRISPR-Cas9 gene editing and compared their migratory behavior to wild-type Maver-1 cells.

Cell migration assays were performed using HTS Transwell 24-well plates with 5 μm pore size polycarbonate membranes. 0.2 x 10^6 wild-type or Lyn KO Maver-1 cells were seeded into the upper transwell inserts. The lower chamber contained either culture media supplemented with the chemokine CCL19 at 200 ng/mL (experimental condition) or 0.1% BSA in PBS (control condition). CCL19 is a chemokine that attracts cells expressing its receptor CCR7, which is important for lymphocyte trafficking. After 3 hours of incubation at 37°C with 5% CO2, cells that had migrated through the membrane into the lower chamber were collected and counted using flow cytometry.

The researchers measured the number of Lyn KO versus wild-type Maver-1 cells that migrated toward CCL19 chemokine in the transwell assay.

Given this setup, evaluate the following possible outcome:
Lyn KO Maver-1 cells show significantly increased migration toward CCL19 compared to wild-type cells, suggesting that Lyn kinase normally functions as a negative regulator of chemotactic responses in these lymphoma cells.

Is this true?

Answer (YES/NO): NO